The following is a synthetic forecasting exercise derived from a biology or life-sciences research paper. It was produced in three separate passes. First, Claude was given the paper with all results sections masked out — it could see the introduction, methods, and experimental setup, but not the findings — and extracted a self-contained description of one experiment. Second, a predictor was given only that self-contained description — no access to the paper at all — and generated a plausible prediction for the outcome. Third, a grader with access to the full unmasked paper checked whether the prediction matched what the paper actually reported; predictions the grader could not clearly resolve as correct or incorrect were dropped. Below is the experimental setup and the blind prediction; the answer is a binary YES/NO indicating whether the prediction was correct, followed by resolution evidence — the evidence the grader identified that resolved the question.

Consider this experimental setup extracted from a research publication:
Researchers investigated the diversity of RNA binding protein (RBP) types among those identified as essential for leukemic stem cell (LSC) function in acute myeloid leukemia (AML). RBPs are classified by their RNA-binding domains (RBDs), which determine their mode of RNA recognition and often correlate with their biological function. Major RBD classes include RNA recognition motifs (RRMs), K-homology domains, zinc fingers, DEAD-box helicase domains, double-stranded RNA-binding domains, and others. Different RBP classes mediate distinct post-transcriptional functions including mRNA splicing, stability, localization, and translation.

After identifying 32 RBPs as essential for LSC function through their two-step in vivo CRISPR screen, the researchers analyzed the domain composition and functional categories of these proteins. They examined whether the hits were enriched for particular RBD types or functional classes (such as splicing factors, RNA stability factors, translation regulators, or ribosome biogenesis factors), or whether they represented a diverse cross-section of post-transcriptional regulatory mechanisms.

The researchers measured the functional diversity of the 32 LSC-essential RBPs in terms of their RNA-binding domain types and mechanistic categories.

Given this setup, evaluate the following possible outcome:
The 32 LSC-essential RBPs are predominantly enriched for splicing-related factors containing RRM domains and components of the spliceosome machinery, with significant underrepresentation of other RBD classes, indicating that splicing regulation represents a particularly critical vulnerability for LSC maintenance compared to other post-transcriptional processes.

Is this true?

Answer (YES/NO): NO